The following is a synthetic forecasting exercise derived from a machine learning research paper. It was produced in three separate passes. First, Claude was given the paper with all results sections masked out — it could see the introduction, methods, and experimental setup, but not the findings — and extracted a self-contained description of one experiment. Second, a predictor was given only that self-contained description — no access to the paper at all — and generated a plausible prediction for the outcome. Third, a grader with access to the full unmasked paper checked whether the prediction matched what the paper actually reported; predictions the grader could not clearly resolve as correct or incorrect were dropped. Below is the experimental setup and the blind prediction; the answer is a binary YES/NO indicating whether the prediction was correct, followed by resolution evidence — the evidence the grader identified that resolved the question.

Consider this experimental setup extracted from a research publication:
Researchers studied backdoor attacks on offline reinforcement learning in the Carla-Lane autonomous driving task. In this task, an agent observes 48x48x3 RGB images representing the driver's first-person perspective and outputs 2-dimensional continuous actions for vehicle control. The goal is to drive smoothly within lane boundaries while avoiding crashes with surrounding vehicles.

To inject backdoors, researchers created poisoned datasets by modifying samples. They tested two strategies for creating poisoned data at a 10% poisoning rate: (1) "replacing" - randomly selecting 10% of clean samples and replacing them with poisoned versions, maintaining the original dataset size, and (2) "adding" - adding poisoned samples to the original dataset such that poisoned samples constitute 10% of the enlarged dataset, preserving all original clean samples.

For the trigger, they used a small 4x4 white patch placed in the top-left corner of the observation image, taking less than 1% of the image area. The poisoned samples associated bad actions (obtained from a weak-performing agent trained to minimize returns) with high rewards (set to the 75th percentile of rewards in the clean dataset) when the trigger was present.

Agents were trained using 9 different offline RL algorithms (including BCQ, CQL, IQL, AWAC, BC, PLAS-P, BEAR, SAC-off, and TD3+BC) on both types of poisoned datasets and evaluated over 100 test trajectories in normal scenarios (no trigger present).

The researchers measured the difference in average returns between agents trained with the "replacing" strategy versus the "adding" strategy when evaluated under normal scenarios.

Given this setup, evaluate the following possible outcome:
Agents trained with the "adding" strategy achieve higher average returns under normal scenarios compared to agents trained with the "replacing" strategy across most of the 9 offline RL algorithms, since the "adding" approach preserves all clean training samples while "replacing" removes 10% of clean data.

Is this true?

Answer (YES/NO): NO